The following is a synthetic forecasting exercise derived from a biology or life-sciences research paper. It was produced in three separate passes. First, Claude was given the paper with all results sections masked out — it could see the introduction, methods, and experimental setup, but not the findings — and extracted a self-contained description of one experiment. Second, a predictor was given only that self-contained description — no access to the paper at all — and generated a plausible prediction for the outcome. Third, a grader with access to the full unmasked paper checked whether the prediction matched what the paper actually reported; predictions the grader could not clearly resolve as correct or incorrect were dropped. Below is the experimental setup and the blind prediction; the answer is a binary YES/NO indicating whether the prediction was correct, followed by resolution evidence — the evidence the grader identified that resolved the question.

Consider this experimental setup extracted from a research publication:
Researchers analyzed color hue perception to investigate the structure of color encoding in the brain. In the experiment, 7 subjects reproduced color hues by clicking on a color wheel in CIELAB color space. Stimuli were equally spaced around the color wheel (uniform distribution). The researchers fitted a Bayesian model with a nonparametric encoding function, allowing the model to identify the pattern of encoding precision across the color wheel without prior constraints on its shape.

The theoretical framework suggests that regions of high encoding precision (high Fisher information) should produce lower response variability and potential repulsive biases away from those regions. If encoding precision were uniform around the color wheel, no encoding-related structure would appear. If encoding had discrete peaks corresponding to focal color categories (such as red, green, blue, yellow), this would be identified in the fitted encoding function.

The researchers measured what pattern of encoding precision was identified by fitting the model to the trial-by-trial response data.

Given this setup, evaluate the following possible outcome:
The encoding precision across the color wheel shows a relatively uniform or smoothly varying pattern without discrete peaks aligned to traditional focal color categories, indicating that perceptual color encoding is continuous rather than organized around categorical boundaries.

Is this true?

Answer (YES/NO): NO